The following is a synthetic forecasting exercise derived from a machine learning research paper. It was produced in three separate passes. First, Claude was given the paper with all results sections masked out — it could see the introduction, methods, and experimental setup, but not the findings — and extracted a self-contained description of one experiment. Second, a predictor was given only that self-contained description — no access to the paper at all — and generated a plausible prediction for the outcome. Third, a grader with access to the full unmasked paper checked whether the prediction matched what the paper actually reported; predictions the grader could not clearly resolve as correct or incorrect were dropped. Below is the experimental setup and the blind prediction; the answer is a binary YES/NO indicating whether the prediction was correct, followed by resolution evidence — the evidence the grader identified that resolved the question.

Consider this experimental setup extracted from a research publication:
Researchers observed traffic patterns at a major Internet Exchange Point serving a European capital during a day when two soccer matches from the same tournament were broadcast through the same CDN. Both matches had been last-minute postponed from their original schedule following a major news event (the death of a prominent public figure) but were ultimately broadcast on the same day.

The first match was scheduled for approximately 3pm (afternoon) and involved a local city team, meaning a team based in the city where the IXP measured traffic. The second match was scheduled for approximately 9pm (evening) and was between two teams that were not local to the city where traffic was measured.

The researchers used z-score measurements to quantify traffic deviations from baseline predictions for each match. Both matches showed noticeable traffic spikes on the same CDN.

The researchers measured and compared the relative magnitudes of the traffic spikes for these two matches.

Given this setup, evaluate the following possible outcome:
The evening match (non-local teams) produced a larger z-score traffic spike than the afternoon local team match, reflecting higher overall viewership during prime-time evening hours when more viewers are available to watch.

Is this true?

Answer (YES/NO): NO